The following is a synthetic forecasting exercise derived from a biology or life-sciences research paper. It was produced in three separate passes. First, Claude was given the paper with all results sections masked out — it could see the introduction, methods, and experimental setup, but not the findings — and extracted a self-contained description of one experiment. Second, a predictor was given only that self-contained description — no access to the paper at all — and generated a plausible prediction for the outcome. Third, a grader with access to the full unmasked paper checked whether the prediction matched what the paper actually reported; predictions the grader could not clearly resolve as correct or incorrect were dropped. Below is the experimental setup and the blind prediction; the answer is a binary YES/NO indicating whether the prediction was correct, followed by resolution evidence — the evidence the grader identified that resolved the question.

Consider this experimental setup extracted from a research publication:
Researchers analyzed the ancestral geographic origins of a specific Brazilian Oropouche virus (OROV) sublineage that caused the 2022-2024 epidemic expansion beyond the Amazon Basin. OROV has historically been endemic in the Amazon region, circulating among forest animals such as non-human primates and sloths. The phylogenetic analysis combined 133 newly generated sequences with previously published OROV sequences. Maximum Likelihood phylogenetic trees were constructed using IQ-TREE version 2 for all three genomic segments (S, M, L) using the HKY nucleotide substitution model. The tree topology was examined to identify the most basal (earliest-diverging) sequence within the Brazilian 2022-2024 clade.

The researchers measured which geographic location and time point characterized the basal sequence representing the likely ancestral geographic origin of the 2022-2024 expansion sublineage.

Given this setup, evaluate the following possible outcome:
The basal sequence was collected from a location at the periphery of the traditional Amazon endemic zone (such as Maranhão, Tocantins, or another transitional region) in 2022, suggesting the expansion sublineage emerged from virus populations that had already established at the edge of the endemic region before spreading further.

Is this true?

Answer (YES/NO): NO